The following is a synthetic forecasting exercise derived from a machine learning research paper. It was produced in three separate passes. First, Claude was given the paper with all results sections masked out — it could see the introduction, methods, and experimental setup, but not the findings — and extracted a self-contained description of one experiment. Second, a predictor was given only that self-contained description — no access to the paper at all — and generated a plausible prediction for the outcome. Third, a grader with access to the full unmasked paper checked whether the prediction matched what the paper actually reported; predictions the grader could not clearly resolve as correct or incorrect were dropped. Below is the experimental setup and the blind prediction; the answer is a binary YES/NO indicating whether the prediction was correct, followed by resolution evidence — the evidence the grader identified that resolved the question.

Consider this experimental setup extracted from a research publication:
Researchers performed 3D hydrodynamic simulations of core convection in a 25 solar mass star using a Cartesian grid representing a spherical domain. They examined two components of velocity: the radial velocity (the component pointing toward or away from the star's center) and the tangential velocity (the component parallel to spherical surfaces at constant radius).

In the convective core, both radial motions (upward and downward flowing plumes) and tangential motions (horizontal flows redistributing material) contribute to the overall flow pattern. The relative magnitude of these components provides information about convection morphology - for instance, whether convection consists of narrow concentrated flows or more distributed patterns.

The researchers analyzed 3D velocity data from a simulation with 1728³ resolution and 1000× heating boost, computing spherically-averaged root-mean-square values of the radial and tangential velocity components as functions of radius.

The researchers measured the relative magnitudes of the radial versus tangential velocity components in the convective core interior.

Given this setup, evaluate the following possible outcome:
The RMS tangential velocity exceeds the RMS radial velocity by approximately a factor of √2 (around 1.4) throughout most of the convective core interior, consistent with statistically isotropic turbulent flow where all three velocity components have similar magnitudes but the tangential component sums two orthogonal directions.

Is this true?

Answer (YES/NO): NO